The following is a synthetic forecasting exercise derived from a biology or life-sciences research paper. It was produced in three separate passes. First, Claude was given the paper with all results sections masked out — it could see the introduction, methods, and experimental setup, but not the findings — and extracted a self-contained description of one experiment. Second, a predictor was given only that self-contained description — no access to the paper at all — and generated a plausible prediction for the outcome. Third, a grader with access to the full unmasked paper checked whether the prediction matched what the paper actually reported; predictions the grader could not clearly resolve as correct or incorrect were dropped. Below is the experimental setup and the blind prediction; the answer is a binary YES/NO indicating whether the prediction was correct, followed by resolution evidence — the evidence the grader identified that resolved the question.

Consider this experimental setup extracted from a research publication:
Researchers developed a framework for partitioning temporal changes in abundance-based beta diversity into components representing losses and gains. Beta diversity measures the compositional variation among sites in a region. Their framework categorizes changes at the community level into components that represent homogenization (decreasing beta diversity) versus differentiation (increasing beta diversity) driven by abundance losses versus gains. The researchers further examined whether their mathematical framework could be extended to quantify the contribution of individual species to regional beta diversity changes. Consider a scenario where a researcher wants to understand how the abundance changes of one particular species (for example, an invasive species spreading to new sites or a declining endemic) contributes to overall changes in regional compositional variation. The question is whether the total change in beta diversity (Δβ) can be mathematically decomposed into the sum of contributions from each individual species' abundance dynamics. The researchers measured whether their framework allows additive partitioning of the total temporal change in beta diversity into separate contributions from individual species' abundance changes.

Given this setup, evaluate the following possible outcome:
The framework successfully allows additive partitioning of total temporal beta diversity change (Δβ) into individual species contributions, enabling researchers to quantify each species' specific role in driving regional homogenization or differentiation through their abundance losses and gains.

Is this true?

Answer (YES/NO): YES